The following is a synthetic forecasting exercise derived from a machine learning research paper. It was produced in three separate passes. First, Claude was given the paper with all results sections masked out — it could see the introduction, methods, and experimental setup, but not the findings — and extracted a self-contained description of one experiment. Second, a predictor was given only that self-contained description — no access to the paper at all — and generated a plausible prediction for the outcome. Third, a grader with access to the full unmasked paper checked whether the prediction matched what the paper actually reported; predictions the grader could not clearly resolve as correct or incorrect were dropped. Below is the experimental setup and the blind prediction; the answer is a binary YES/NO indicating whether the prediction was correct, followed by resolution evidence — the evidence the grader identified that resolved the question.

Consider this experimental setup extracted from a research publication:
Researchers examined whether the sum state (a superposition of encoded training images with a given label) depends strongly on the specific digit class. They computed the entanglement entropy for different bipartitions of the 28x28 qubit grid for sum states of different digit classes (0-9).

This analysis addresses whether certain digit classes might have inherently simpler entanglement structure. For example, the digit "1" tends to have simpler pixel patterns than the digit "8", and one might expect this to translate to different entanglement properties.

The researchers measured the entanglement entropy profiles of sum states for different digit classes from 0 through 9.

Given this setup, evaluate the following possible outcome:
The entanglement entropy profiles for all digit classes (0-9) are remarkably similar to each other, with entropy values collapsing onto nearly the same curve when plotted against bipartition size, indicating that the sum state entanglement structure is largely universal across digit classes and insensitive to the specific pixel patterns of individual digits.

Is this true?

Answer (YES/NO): YES